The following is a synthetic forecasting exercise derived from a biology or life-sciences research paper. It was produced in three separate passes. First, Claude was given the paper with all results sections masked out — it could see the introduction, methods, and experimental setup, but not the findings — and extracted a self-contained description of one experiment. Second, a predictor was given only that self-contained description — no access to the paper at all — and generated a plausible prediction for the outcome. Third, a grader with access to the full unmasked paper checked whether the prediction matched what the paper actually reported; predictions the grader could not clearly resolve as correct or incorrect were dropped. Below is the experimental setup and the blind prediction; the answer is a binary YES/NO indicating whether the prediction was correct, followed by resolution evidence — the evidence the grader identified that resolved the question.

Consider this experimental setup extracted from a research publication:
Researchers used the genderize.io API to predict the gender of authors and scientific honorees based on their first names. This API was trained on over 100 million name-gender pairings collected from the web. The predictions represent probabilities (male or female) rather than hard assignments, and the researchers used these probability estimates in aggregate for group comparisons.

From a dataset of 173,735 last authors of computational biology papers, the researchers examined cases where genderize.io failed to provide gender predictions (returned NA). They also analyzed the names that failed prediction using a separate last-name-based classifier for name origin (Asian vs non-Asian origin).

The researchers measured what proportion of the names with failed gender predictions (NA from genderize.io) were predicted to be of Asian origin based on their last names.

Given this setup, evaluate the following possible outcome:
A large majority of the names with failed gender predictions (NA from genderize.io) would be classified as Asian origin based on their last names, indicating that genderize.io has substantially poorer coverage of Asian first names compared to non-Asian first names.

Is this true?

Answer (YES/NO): YES